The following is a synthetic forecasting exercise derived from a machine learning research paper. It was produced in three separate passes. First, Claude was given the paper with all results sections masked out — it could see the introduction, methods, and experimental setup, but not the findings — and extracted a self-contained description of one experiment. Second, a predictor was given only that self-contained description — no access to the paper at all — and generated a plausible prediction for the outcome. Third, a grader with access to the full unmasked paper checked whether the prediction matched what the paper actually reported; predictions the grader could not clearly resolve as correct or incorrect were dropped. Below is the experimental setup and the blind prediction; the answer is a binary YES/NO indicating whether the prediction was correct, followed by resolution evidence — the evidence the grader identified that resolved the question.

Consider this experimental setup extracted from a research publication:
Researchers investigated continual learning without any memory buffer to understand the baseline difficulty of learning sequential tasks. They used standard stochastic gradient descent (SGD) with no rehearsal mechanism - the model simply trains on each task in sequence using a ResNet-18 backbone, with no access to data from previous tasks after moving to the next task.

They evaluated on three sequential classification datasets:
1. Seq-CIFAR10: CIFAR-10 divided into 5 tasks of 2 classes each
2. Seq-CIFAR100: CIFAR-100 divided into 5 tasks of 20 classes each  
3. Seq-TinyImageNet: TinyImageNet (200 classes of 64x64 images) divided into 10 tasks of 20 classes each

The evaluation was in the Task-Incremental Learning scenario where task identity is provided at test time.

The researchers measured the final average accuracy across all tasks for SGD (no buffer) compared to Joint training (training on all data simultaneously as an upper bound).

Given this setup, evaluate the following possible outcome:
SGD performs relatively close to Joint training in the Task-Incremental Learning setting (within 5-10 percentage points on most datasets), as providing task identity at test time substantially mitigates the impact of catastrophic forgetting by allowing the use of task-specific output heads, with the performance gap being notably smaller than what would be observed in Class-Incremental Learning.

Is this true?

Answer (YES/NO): NO